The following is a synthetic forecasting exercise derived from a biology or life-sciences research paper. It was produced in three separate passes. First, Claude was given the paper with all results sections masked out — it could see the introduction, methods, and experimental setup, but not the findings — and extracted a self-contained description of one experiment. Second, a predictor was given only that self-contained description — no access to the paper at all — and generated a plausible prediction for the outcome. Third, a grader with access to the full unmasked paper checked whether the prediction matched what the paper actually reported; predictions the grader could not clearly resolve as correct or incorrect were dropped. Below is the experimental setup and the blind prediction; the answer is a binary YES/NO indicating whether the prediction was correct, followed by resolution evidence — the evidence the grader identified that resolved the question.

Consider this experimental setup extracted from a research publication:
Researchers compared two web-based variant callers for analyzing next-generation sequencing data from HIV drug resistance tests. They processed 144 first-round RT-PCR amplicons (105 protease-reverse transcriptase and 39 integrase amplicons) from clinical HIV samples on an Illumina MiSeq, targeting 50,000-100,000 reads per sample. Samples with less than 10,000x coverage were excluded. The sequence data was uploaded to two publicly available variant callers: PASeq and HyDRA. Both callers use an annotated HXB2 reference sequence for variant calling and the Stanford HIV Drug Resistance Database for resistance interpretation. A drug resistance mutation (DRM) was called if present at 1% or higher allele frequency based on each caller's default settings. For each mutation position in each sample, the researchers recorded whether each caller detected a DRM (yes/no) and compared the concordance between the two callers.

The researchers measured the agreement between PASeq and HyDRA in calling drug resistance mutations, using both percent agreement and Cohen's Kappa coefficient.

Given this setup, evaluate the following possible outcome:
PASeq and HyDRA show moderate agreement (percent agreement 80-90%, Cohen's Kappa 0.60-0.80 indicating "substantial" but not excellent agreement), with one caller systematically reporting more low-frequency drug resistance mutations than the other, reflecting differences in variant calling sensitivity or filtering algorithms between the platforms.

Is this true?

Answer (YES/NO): NO